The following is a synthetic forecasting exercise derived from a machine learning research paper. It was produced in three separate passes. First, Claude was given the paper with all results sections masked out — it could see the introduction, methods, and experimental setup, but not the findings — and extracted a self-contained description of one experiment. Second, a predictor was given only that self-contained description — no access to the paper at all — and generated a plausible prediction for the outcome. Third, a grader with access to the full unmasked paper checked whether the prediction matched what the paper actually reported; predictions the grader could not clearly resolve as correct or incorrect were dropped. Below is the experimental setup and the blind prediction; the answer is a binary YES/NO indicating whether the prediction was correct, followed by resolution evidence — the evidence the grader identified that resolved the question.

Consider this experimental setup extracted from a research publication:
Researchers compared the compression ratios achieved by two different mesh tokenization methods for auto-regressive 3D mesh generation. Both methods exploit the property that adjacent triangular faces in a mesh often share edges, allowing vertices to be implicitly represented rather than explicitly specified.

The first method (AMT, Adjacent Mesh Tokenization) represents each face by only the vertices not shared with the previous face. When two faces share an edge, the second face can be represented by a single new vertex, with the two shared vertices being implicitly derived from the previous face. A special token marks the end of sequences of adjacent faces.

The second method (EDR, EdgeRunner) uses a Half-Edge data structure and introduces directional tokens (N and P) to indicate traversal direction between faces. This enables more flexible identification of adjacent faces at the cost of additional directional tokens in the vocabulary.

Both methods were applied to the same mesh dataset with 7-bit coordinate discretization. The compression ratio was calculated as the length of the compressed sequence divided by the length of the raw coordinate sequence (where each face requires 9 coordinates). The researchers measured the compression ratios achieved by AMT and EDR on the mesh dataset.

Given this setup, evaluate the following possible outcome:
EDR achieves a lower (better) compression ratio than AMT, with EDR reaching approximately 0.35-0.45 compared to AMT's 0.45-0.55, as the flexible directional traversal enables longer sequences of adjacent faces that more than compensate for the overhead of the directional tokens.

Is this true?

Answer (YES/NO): NO